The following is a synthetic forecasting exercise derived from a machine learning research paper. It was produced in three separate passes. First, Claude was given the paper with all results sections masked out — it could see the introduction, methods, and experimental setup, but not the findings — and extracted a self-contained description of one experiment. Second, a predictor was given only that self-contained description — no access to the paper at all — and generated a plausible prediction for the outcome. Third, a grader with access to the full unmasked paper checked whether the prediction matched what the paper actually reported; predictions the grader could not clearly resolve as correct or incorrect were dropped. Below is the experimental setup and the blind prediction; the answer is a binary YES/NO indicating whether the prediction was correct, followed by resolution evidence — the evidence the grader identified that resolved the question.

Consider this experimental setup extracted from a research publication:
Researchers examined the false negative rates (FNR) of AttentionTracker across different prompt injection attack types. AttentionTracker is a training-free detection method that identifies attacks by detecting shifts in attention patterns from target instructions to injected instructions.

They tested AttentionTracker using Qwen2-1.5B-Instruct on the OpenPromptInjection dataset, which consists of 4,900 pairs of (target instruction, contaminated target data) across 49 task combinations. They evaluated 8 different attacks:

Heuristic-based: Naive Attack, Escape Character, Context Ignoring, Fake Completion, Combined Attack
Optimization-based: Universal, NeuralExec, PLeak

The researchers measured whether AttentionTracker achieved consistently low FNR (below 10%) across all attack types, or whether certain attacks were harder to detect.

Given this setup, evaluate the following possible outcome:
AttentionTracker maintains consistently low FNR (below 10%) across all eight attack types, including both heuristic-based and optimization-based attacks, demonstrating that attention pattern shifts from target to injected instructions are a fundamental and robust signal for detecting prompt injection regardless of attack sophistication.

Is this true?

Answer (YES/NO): NO